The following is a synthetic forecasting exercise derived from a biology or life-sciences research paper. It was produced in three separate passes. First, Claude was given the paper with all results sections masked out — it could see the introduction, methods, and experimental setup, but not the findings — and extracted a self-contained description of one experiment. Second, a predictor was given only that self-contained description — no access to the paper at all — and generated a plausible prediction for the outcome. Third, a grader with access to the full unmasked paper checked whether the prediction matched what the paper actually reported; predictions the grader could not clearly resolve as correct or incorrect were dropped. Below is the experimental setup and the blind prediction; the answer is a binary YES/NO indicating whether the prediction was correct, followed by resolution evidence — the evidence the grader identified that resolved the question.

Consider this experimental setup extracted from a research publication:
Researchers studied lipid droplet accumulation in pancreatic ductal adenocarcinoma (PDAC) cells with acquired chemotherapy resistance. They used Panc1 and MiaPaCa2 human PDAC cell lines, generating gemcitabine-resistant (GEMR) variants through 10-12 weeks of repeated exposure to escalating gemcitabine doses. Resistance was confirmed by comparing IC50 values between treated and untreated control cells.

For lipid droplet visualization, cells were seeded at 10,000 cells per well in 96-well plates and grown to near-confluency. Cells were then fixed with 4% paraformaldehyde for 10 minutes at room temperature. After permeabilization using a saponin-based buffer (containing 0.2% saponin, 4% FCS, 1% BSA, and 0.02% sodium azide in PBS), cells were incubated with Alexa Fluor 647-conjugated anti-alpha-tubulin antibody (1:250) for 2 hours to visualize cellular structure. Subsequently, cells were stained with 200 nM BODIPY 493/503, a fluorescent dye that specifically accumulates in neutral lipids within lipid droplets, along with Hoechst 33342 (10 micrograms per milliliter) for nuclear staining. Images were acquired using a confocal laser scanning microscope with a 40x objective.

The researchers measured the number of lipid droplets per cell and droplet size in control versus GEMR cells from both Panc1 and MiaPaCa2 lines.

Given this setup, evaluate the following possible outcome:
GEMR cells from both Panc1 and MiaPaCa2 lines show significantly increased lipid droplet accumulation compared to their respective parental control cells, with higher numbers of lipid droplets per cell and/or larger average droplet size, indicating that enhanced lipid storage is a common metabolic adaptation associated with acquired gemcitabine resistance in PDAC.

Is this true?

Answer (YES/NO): NO